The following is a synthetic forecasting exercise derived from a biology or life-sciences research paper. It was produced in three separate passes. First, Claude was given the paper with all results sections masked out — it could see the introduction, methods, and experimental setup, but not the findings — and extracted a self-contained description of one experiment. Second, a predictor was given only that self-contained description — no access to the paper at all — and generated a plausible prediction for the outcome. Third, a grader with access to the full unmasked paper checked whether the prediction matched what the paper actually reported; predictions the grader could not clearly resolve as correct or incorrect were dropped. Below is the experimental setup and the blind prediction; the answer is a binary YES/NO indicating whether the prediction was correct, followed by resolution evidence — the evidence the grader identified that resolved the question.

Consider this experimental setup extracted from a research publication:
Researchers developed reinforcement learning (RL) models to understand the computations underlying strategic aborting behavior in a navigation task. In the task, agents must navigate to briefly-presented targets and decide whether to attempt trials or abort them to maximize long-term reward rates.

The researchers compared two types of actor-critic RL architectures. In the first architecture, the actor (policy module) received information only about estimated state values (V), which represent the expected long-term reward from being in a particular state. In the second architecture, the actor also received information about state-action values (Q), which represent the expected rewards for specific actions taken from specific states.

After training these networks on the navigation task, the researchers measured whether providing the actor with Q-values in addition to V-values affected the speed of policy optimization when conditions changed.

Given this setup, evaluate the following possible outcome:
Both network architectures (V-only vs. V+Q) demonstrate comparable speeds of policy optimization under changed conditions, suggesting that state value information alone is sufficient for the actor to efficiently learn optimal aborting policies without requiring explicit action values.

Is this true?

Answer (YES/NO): NO